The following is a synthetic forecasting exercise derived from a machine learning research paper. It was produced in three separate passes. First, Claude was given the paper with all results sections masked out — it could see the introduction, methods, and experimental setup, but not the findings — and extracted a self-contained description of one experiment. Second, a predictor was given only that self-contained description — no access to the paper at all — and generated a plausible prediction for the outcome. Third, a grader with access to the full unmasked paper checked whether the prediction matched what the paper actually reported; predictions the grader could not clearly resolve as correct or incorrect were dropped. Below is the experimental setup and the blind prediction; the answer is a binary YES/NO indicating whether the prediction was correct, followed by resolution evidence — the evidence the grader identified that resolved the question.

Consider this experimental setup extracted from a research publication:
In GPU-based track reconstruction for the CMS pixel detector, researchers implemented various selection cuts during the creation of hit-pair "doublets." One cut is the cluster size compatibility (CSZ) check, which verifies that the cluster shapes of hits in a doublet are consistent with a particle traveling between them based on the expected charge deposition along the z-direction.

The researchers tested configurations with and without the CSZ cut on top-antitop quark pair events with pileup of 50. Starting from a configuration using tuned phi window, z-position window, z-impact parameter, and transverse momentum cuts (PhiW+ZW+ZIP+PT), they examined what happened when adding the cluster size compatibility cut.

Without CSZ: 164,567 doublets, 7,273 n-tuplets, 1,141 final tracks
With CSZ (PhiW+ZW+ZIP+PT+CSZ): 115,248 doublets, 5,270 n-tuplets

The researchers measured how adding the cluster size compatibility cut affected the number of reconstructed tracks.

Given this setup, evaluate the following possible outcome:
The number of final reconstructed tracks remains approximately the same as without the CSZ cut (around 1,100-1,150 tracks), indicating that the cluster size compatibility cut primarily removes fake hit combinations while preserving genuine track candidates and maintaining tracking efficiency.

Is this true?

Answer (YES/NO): NO